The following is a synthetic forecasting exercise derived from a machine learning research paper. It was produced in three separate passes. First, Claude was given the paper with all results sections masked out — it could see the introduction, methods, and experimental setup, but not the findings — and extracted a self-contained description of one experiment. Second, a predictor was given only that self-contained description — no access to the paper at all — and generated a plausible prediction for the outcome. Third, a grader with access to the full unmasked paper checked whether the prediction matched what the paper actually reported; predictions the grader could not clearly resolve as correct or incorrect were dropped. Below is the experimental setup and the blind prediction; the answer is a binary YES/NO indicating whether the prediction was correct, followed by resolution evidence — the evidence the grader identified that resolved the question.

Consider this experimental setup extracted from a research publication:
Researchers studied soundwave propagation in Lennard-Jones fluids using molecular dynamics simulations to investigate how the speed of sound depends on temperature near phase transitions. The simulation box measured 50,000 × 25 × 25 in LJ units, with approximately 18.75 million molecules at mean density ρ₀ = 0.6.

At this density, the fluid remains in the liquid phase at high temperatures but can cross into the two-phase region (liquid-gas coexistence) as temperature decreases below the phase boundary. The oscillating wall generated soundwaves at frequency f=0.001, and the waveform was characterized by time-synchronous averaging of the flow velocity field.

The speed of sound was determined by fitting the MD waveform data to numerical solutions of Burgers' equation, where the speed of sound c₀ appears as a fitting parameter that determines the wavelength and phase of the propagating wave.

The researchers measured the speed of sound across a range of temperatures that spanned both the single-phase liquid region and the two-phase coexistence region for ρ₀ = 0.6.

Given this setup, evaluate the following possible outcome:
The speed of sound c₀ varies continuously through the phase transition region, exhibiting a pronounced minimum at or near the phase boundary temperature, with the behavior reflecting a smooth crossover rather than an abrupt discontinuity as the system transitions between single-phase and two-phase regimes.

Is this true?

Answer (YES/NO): NO